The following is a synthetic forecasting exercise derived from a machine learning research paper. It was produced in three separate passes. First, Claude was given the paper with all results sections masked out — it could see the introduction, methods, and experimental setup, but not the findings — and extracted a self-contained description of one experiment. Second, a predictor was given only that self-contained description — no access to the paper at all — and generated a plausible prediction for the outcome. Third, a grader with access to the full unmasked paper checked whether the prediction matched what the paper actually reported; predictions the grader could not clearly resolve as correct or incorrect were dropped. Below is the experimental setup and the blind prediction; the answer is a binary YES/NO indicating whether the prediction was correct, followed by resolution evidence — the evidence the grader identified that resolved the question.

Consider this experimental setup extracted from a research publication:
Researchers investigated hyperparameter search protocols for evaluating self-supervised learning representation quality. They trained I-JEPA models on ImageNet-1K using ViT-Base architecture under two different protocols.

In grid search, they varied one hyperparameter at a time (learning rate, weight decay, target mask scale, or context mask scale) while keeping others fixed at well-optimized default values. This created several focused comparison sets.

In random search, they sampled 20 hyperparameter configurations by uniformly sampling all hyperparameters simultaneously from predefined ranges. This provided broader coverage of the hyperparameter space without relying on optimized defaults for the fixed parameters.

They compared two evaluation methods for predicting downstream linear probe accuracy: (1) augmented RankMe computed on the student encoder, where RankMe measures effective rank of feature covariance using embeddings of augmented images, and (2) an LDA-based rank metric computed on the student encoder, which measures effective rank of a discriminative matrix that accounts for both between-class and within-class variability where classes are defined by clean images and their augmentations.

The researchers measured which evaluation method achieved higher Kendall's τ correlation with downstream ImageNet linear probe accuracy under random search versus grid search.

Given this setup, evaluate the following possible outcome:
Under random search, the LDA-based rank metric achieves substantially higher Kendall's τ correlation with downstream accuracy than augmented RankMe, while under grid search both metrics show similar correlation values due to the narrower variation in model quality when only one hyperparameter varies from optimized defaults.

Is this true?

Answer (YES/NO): NO